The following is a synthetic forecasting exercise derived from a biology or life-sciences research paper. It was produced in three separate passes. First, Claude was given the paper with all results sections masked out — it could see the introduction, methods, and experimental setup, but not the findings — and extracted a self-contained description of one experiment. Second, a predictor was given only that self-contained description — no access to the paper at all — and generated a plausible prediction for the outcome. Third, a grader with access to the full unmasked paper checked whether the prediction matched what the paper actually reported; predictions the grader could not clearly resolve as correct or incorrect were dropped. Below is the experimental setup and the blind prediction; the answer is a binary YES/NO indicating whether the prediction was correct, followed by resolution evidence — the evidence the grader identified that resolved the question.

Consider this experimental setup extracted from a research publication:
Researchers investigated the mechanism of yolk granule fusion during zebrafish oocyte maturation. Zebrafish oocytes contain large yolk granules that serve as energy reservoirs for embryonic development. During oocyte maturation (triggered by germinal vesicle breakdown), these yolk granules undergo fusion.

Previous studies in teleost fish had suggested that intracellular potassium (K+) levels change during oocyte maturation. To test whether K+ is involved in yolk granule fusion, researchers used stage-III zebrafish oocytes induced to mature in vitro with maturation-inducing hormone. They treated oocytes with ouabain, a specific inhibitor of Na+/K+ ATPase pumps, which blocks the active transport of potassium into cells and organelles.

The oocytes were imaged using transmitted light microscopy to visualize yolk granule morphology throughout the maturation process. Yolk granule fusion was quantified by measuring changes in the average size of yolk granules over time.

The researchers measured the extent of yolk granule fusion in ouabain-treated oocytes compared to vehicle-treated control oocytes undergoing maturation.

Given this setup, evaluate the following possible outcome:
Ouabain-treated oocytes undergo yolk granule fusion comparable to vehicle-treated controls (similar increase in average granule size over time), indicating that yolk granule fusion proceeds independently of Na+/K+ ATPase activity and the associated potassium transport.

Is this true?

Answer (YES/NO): NO